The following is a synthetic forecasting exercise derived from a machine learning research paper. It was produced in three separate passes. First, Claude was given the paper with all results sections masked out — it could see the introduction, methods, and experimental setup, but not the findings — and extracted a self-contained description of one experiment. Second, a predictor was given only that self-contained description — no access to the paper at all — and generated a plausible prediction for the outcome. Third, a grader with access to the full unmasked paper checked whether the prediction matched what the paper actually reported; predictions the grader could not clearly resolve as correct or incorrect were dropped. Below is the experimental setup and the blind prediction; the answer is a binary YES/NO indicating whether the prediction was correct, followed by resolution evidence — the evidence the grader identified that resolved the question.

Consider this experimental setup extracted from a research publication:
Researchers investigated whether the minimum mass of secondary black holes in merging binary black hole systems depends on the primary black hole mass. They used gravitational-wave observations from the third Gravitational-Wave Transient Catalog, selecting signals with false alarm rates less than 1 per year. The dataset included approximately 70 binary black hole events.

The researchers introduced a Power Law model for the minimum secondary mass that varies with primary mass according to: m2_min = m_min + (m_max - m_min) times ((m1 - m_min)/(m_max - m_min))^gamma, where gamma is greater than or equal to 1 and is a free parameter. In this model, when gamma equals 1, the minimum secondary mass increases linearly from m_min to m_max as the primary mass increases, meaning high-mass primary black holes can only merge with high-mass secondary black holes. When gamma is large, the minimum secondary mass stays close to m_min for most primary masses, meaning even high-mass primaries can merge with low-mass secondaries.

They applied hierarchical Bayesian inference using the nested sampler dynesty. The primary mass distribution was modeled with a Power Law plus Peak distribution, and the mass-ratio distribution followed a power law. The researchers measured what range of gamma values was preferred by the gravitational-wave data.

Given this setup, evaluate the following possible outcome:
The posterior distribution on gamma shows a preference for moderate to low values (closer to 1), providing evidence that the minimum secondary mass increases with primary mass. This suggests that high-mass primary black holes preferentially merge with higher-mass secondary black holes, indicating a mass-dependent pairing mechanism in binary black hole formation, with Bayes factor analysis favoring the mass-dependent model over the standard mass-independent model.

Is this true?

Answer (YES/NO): NO